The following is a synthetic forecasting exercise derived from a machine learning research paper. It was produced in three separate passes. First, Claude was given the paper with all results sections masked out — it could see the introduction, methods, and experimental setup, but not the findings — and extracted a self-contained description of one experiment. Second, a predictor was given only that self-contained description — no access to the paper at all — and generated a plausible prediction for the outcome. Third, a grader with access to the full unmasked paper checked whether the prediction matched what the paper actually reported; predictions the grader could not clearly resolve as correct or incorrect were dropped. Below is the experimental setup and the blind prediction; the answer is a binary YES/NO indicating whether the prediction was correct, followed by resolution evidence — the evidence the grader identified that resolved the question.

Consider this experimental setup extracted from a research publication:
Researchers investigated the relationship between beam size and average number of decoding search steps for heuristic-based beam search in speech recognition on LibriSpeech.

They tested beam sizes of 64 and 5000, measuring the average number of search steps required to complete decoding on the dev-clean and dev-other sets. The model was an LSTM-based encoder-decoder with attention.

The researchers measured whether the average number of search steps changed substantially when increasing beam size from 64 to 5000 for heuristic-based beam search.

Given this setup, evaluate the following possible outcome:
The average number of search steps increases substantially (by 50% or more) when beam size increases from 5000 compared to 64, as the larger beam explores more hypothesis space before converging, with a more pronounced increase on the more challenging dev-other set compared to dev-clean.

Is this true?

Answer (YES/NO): YES